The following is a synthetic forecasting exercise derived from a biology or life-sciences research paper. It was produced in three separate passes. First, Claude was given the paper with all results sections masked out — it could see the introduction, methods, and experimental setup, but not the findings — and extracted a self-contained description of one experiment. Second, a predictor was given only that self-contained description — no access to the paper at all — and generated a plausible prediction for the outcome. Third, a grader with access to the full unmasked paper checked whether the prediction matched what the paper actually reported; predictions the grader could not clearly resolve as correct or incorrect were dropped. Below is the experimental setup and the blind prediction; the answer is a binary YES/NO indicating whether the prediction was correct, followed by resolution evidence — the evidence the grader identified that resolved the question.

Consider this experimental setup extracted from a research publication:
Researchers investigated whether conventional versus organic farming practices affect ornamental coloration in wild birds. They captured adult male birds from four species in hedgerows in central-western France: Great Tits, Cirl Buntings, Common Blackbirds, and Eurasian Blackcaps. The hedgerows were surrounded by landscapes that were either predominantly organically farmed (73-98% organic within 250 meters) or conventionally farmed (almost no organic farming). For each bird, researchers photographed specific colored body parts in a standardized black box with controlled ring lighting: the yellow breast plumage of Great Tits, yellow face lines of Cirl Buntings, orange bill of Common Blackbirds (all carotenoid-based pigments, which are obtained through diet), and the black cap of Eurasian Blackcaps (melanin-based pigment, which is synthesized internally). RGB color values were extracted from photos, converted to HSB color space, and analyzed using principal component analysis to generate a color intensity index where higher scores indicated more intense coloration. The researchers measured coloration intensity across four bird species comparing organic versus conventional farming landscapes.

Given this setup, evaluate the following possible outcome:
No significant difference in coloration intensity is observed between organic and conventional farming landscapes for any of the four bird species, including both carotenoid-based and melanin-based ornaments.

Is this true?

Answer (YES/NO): YES